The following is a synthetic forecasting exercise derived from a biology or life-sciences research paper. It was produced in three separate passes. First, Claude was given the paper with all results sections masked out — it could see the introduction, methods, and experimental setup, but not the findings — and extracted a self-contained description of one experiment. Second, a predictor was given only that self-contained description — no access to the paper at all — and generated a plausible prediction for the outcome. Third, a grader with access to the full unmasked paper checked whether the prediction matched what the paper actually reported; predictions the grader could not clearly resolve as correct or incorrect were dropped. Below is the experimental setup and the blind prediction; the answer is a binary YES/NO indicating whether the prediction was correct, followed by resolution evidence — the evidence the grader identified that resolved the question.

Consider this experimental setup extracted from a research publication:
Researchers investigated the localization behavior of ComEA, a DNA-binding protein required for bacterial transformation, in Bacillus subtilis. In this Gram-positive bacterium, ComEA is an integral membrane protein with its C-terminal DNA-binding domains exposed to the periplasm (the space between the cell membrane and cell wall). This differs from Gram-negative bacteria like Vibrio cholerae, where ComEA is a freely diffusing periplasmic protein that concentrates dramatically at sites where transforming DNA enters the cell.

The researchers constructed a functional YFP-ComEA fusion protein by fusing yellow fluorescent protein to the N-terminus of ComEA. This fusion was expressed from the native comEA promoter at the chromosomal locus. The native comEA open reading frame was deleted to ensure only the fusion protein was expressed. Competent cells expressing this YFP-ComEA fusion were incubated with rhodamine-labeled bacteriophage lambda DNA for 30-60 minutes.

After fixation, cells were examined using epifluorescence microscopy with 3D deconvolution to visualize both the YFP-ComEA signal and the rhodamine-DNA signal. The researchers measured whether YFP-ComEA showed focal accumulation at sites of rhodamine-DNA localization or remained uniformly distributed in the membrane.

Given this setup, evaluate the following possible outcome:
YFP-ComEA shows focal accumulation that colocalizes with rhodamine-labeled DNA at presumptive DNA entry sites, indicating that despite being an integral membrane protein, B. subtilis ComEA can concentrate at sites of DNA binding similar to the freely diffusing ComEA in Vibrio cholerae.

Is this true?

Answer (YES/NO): NO